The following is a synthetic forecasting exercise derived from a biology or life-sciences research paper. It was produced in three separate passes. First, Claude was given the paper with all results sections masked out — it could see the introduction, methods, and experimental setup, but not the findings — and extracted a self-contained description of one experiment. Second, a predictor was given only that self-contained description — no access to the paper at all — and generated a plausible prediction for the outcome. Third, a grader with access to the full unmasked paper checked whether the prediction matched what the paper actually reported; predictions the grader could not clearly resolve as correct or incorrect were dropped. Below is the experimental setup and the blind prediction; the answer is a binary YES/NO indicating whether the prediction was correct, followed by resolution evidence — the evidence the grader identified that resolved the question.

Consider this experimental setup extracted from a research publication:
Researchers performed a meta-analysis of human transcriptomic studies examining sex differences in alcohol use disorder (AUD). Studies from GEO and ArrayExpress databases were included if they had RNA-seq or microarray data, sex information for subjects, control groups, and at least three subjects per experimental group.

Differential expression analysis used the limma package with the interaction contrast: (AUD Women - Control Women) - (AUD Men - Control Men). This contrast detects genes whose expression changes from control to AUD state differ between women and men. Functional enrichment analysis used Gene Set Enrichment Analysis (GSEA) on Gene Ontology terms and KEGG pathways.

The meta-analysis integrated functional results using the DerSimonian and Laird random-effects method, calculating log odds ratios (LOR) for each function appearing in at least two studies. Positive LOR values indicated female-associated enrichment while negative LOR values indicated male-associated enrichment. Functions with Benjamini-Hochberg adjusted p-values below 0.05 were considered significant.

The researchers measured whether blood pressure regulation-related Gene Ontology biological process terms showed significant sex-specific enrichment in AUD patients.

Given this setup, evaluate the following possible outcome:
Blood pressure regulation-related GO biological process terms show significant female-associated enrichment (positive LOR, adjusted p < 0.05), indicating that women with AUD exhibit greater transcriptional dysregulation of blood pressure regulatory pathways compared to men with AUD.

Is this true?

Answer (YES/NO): NO